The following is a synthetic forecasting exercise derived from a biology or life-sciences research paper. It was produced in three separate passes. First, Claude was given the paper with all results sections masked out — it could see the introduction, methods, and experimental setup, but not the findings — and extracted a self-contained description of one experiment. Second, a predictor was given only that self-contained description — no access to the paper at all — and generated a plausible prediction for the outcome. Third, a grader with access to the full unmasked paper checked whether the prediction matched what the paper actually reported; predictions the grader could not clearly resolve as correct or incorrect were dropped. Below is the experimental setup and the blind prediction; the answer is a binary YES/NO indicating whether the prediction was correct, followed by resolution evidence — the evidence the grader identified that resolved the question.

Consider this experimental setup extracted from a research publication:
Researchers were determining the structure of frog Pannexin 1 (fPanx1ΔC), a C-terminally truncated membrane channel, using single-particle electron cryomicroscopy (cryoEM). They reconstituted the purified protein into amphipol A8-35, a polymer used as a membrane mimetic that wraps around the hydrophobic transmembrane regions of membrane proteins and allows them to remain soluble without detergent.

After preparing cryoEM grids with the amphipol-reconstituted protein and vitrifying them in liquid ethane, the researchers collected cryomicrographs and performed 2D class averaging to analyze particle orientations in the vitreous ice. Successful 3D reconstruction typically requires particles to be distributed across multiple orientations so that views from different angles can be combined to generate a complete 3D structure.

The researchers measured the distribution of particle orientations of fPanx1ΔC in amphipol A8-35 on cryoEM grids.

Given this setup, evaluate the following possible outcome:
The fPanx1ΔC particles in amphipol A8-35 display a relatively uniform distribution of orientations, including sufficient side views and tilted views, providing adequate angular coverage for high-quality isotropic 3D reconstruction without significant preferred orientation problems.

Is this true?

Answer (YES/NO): NO